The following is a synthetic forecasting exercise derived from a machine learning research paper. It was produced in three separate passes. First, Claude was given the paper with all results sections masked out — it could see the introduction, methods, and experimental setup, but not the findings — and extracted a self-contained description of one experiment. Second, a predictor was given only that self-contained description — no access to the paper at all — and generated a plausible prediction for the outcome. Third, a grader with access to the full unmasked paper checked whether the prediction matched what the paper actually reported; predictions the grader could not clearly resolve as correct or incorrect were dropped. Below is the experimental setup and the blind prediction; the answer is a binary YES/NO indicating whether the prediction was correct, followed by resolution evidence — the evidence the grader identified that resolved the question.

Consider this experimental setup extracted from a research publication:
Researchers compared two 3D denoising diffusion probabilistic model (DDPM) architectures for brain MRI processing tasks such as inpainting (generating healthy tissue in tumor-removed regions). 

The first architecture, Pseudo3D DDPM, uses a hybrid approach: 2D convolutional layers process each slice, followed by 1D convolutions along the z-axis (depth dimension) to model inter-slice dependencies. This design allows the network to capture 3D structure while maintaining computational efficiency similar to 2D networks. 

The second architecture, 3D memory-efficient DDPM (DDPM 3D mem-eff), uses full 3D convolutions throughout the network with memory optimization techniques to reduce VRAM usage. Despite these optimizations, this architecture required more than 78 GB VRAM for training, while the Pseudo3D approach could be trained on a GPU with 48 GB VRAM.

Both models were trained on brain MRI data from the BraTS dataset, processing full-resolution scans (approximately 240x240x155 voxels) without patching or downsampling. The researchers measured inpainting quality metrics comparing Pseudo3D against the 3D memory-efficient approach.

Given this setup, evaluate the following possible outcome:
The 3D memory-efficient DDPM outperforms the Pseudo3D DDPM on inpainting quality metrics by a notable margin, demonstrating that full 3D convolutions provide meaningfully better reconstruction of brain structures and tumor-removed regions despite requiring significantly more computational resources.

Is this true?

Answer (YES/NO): NO